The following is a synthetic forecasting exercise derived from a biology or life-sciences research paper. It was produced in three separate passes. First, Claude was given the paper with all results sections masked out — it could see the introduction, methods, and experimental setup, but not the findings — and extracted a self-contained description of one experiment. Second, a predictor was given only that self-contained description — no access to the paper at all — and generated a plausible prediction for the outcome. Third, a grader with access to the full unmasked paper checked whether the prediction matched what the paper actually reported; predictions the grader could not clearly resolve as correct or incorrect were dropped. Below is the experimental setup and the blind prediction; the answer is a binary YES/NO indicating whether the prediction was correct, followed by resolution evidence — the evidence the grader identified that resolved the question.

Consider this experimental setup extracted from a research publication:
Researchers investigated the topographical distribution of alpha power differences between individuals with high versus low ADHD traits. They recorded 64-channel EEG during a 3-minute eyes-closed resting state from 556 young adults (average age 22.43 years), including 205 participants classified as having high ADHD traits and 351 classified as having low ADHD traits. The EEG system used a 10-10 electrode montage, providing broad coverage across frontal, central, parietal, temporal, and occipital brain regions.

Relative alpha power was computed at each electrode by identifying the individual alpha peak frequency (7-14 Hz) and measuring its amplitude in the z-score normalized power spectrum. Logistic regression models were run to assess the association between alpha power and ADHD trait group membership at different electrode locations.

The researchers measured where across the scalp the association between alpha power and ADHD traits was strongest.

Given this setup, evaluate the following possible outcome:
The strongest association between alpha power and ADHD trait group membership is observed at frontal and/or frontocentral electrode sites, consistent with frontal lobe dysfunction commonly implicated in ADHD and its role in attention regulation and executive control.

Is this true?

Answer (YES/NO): YES